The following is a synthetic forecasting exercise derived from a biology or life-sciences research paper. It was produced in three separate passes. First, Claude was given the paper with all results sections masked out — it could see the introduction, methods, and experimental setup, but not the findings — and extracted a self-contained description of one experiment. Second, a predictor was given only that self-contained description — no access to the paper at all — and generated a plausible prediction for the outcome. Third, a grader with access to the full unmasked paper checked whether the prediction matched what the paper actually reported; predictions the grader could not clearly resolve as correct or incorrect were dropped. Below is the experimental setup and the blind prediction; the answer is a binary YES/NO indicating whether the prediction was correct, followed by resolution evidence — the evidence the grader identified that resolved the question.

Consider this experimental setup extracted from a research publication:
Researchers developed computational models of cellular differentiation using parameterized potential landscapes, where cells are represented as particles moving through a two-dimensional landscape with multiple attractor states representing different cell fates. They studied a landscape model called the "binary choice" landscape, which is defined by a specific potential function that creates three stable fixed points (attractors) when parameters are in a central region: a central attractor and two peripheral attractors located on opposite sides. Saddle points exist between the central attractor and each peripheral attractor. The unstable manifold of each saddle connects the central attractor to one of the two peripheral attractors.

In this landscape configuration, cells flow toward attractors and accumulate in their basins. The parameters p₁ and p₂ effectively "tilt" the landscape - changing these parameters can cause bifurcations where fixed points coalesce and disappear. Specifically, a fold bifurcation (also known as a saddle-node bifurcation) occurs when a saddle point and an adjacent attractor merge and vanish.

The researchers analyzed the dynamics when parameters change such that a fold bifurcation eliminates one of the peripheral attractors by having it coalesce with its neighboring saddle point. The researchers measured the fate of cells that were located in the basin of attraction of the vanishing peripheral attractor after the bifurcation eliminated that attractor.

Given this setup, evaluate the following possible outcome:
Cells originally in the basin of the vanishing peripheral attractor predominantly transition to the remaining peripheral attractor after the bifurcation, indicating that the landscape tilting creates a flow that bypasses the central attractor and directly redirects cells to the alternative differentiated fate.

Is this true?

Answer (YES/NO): NO